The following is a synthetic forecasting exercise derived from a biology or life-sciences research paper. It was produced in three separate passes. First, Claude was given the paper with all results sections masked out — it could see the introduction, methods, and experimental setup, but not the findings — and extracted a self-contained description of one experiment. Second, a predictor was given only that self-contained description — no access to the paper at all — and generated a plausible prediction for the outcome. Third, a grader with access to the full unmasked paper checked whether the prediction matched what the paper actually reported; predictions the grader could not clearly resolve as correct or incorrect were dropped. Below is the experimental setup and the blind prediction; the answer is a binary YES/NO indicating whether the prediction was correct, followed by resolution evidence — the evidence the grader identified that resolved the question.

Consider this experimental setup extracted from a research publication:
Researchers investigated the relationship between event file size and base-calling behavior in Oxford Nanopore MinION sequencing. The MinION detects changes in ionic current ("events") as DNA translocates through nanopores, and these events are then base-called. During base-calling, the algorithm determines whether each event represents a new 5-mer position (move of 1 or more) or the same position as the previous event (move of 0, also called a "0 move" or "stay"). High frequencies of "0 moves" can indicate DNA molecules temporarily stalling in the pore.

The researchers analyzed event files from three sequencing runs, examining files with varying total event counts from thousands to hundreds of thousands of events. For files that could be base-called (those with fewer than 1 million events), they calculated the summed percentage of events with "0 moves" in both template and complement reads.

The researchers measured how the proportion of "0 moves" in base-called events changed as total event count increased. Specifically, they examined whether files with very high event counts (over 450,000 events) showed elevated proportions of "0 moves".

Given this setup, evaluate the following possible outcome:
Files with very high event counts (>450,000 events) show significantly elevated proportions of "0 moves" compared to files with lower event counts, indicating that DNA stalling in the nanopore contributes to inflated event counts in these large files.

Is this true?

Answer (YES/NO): YES